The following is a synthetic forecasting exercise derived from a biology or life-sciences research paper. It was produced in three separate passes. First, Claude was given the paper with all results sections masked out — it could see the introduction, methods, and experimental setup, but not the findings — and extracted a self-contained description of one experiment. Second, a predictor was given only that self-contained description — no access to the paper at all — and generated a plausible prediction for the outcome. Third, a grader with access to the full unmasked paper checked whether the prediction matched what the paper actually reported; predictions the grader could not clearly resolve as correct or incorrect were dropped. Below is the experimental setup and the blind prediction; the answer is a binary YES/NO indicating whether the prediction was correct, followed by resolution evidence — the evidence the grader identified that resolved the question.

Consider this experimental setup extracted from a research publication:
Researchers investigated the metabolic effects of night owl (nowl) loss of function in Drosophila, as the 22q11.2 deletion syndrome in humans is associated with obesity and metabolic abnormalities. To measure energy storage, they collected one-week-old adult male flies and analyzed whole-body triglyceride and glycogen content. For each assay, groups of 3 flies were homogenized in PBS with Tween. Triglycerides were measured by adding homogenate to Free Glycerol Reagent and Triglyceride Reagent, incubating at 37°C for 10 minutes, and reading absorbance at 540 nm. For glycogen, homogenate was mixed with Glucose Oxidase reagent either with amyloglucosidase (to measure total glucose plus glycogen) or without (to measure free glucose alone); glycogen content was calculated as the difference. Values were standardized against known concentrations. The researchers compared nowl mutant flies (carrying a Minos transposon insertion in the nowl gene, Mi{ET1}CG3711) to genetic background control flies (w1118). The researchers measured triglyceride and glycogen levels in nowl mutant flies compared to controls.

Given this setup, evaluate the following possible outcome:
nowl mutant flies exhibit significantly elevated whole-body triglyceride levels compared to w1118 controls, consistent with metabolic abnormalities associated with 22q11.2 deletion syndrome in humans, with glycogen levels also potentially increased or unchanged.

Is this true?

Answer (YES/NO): NO